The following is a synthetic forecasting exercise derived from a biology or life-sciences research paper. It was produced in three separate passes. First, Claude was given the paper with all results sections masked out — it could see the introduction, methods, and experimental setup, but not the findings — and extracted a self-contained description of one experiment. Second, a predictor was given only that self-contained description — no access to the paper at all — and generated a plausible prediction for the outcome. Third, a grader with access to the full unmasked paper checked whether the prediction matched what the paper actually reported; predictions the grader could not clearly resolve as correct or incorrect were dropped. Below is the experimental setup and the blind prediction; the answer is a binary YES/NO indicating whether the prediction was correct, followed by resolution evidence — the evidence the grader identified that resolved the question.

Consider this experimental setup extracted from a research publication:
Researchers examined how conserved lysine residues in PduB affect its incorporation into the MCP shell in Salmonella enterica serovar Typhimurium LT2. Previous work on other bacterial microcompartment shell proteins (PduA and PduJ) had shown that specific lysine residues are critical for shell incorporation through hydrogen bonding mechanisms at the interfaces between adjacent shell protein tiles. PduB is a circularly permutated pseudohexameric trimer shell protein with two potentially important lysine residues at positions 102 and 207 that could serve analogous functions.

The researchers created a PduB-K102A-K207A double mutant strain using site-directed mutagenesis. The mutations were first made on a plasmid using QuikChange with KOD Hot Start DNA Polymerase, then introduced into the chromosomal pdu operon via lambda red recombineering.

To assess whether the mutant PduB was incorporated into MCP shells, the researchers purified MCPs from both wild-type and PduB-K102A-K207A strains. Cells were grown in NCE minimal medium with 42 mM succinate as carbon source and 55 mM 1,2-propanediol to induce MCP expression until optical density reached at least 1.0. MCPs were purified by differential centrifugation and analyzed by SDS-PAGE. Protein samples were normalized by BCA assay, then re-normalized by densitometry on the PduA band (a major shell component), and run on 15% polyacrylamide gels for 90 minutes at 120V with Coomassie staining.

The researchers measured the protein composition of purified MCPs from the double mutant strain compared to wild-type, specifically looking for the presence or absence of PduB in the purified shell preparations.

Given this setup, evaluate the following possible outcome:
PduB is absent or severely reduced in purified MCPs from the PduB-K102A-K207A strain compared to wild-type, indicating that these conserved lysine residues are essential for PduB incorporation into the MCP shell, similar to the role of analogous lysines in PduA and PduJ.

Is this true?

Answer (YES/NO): YES